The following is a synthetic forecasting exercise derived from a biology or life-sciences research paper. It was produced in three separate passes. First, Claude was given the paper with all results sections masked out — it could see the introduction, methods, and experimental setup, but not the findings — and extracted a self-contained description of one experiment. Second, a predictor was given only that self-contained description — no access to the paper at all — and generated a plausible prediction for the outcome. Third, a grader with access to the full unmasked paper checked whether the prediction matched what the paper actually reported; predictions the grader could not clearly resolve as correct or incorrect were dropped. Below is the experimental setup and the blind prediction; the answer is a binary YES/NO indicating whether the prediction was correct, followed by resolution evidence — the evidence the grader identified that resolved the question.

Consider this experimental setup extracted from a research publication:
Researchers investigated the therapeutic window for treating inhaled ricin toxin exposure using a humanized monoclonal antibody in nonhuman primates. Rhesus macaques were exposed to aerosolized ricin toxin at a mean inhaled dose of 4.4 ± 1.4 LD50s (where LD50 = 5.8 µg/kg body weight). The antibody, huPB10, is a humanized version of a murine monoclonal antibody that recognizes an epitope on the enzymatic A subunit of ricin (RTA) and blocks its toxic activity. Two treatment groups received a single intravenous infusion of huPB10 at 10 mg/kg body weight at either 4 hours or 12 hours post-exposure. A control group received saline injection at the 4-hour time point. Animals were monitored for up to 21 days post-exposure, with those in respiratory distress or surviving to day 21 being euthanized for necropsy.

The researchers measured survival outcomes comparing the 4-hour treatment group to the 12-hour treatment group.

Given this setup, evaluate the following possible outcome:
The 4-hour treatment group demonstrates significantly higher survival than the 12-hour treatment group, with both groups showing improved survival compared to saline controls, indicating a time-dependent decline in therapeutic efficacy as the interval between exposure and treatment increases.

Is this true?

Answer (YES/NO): YES